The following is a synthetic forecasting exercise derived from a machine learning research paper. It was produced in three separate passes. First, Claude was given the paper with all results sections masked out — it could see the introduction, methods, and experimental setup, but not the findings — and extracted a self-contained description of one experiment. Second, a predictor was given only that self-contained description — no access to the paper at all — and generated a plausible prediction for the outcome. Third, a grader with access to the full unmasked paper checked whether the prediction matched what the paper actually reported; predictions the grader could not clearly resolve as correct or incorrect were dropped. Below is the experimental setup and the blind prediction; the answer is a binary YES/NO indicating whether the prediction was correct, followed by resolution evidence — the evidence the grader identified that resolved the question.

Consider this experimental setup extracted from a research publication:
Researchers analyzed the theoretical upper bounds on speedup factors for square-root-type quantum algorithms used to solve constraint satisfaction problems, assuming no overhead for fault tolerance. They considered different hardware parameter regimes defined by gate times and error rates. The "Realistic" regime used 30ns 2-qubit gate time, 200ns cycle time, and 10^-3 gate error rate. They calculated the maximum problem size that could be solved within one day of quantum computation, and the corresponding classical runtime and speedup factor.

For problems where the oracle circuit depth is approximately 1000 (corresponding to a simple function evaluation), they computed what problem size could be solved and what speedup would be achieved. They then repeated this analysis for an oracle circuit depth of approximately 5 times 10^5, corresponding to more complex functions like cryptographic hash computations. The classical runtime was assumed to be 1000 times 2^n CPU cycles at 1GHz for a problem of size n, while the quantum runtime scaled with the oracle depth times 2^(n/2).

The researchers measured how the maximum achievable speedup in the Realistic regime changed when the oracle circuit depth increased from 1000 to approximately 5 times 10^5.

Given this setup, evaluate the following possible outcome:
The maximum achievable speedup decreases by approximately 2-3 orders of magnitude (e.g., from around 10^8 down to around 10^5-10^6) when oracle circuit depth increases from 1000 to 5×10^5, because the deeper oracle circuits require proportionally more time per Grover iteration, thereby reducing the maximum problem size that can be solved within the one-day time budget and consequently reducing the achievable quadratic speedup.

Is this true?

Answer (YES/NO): NO